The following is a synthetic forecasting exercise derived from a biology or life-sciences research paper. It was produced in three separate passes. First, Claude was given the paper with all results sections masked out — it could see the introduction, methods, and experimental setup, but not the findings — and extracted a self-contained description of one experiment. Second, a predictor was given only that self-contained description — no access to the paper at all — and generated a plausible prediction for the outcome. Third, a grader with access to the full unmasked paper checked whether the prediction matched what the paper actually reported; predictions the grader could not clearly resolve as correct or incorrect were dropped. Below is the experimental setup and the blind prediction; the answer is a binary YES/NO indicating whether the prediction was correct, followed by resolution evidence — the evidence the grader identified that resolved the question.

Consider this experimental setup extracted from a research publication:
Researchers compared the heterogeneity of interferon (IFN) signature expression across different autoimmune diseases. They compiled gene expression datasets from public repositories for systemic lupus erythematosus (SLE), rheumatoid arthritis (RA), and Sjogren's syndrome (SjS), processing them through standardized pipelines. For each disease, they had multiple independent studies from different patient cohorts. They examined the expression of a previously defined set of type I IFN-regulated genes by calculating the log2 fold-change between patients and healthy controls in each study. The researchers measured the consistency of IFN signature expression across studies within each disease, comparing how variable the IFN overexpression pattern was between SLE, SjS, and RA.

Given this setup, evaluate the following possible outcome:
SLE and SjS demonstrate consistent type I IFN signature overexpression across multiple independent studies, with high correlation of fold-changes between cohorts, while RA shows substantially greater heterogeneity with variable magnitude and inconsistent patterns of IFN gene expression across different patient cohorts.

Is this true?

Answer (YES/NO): YES